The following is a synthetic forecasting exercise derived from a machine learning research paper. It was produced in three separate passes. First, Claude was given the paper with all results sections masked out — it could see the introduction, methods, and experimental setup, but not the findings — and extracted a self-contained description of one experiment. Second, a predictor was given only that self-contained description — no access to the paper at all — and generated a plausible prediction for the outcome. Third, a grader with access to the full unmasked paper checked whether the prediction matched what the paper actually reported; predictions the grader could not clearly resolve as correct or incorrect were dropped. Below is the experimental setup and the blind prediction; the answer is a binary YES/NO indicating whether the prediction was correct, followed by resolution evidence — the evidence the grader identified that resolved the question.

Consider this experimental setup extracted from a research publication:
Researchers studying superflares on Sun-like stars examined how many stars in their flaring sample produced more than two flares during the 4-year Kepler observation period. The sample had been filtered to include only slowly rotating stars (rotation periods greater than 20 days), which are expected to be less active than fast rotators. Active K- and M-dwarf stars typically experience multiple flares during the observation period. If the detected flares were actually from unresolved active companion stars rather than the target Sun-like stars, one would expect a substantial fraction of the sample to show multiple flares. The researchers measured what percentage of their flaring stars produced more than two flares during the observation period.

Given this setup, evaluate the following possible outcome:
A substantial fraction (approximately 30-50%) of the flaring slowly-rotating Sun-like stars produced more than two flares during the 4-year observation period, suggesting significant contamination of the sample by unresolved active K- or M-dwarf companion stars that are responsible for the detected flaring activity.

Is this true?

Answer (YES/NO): NO